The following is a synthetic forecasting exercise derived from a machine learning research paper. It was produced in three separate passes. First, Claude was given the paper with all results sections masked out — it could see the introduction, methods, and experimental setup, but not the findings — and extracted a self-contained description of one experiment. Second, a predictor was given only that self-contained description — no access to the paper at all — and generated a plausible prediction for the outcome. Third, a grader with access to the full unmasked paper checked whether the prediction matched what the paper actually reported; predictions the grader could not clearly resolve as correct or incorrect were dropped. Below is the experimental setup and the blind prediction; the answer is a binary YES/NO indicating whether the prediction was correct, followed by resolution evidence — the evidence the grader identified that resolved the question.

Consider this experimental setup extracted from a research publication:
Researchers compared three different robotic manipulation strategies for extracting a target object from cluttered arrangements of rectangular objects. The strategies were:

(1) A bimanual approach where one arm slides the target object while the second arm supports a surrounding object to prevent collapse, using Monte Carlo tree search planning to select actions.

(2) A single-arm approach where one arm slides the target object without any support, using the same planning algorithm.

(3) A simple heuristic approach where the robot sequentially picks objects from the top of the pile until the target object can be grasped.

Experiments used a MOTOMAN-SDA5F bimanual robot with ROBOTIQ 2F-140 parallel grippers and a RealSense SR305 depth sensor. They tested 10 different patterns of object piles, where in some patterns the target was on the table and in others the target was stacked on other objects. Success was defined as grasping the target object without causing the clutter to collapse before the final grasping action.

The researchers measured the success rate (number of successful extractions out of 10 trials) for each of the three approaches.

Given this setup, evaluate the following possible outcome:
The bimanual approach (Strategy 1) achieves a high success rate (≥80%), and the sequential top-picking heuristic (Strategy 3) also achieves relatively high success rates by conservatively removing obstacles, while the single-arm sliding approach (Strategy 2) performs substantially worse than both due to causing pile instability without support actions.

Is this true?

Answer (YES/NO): NO